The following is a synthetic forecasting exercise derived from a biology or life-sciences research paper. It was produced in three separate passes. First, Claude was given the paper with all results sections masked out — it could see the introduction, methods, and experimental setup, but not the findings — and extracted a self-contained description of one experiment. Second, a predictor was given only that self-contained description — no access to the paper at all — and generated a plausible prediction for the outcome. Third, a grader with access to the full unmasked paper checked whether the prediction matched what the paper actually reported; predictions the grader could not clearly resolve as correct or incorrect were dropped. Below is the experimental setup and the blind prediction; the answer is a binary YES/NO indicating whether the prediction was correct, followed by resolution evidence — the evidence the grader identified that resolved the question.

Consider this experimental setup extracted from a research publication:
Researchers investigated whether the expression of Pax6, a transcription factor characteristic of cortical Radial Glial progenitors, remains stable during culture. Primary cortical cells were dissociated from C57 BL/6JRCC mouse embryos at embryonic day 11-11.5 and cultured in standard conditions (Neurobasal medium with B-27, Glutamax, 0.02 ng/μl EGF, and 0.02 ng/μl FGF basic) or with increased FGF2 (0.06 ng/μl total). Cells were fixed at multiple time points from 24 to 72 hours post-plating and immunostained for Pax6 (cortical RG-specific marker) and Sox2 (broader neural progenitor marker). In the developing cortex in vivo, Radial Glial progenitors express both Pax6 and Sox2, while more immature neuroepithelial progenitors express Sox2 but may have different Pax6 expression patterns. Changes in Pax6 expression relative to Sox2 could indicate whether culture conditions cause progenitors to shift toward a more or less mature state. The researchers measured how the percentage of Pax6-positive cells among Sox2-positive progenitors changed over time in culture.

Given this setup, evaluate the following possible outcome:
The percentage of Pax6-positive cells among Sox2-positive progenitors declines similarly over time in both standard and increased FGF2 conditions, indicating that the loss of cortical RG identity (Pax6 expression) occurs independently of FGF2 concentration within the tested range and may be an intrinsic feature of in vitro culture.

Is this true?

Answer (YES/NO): NO